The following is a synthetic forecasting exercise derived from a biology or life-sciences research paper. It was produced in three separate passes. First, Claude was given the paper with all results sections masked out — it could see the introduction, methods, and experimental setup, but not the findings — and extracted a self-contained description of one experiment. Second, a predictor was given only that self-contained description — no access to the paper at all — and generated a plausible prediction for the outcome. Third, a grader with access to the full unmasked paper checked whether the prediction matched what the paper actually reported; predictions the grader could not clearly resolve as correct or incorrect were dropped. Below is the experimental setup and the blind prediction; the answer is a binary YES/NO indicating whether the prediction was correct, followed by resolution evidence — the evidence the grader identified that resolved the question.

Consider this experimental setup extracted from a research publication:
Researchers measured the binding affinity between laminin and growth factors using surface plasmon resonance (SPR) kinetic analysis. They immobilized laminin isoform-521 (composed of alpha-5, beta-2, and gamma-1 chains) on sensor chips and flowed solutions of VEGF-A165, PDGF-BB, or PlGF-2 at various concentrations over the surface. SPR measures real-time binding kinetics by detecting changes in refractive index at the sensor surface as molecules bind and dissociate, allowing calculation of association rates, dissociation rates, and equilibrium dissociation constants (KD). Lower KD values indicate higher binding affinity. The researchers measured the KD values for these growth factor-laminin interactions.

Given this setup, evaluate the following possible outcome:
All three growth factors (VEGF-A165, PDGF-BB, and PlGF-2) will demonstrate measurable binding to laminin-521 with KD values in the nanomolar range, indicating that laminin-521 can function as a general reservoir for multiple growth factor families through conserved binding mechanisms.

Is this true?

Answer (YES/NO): YES